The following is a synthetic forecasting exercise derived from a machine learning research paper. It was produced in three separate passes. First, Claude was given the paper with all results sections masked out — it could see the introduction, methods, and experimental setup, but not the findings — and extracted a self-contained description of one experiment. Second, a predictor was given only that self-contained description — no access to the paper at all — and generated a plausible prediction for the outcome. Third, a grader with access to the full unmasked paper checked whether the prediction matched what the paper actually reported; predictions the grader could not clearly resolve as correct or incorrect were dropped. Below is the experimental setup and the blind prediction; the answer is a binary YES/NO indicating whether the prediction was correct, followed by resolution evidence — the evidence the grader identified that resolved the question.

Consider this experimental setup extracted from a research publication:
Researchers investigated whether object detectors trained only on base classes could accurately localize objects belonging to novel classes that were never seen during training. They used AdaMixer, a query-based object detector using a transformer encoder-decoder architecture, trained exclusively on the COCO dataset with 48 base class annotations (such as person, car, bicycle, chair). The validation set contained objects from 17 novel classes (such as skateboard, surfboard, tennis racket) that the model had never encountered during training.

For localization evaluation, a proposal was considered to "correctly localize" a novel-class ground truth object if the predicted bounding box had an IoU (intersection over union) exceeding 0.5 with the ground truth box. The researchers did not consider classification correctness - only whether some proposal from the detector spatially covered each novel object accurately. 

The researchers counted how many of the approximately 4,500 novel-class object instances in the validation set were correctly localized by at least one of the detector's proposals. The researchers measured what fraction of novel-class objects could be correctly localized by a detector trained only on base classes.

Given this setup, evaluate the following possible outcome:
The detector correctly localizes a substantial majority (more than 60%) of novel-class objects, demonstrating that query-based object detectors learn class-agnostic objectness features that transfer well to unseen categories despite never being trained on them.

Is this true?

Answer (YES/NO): YES